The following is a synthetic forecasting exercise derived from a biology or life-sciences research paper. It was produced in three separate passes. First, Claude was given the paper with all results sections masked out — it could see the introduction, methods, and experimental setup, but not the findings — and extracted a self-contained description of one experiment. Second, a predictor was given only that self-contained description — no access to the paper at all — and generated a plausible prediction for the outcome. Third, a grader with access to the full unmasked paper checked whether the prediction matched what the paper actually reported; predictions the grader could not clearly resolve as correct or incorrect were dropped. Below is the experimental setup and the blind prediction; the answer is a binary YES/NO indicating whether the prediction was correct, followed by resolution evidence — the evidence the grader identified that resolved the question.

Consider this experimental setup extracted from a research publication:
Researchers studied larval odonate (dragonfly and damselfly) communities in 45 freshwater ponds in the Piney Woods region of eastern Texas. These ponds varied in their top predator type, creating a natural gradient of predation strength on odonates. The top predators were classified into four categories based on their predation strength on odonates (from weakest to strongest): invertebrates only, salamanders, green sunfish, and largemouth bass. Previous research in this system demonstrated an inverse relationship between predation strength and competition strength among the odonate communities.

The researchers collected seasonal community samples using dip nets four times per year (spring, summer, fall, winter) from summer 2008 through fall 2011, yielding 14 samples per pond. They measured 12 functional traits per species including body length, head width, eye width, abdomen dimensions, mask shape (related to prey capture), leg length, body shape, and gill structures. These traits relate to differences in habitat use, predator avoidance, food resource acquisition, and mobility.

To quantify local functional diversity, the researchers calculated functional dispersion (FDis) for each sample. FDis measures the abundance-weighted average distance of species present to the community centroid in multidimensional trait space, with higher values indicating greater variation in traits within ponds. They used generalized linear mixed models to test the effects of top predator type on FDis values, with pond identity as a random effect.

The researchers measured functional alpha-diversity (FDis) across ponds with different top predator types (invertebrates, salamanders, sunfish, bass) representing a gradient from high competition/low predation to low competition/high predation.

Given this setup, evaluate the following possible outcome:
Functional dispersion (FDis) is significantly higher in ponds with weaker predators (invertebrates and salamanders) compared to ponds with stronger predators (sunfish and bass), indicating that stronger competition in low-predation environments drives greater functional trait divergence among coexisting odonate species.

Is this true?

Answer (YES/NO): NO